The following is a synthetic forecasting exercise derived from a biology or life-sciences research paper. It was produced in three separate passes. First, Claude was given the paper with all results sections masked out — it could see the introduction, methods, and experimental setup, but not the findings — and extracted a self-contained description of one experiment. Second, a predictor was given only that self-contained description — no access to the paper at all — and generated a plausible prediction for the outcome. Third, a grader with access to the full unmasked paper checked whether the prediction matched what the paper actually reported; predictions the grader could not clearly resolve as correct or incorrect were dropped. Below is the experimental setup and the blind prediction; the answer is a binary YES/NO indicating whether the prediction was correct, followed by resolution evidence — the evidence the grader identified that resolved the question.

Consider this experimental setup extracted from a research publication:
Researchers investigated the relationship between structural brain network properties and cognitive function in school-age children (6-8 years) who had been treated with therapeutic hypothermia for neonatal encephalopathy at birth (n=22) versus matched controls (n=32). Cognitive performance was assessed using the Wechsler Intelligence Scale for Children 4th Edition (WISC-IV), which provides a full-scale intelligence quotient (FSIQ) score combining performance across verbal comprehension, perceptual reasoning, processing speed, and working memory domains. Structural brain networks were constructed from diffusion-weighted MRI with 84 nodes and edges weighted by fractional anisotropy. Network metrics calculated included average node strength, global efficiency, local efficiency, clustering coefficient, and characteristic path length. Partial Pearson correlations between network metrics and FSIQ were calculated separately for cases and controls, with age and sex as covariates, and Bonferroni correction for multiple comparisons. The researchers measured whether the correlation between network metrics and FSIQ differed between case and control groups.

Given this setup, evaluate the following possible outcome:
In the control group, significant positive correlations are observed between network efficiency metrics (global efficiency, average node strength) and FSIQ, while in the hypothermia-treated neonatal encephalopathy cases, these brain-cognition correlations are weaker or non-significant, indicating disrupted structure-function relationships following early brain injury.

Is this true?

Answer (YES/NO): NO